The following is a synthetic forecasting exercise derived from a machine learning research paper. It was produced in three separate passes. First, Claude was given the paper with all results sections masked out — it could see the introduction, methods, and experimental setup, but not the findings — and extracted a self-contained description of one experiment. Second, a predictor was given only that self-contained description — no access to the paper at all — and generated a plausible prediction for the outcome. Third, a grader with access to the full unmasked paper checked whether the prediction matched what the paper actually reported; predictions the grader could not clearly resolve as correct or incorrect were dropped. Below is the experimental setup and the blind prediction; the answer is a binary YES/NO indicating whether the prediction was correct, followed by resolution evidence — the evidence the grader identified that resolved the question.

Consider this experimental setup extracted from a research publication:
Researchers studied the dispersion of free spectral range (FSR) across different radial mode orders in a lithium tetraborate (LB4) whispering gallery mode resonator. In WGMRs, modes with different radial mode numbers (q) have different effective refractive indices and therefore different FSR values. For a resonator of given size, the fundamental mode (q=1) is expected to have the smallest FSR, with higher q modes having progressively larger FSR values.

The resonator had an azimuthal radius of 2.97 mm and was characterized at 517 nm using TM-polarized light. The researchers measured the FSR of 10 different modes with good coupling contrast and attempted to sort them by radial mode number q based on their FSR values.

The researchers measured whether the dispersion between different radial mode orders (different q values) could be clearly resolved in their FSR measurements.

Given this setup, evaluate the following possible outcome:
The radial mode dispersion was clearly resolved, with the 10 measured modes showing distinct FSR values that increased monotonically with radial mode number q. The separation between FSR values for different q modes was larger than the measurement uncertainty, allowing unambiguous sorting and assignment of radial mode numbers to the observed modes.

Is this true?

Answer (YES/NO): NO